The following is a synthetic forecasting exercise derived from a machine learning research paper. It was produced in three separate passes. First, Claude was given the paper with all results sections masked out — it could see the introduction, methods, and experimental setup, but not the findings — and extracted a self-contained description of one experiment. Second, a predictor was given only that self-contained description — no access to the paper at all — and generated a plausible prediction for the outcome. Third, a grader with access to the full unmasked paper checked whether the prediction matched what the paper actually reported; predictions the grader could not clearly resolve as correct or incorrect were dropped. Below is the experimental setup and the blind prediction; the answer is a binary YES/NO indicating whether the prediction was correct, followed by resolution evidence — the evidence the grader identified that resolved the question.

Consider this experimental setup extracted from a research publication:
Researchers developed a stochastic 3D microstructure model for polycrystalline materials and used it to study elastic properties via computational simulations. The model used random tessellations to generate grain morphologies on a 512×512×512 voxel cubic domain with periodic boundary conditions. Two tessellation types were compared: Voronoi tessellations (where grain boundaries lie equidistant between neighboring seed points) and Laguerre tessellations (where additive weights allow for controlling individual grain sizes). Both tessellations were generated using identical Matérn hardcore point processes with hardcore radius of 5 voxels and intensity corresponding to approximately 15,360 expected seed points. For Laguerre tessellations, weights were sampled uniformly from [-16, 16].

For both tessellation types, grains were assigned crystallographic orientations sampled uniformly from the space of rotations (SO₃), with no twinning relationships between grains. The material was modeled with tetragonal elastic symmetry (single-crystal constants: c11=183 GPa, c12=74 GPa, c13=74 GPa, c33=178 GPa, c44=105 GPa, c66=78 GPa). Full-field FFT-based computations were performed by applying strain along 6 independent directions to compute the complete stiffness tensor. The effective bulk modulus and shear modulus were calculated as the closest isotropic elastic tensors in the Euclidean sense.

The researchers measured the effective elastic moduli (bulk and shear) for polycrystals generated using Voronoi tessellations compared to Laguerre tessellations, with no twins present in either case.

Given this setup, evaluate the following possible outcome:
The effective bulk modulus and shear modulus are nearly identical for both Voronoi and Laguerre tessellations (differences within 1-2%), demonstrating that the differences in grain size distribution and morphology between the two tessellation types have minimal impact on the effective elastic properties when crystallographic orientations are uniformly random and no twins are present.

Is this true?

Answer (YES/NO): YES